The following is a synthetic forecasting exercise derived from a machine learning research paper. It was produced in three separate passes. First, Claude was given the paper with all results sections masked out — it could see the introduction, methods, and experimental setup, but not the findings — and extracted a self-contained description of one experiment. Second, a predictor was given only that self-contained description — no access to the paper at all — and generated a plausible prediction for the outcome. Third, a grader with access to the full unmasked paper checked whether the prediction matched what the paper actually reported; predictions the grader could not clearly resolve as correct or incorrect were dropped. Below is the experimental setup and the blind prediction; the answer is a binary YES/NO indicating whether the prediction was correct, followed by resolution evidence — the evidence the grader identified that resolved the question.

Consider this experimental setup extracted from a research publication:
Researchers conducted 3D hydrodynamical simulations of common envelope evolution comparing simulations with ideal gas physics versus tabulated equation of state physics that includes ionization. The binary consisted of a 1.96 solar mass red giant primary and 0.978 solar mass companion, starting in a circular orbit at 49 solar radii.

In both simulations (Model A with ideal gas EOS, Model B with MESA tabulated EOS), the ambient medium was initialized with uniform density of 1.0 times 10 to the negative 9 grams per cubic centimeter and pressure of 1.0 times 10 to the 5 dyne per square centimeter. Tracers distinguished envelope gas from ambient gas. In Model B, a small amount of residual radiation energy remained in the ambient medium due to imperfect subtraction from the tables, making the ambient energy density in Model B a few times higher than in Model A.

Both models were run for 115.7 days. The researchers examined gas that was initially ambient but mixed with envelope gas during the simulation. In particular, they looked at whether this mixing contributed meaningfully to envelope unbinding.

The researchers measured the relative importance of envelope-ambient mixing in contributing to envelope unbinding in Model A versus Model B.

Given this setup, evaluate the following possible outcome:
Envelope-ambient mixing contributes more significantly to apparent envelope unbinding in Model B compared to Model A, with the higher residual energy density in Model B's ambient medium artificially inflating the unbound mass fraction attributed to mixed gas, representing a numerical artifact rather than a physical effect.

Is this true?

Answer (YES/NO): NO